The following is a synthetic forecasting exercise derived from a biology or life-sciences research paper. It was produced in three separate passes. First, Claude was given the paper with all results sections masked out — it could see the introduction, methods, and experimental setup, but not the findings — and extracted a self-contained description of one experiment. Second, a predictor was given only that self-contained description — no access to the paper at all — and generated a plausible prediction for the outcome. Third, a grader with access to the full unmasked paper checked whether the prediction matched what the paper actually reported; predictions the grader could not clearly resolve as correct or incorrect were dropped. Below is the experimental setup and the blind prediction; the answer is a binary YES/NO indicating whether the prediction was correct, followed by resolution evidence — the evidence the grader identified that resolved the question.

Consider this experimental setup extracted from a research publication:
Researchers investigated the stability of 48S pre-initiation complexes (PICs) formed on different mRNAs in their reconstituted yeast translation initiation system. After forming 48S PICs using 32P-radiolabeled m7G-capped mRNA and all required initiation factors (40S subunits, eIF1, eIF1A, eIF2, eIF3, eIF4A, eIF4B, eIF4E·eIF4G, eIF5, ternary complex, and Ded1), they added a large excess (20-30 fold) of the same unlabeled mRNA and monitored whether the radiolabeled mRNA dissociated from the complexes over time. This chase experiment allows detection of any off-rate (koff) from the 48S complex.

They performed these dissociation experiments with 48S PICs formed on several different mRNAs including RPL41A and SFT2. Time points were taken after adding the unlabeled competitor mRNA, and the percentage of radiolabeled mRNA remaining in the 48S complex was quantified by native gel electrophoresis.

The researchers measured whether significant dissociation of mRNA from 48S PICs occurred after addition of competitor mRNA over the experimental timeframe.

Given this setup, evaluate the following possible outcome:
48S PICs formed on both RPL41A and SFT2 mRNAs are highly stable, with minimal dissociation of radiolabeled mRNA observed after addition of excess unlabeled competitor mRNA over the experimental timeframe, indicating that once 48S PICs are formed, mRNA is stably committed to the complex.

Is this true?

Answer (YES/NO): YES